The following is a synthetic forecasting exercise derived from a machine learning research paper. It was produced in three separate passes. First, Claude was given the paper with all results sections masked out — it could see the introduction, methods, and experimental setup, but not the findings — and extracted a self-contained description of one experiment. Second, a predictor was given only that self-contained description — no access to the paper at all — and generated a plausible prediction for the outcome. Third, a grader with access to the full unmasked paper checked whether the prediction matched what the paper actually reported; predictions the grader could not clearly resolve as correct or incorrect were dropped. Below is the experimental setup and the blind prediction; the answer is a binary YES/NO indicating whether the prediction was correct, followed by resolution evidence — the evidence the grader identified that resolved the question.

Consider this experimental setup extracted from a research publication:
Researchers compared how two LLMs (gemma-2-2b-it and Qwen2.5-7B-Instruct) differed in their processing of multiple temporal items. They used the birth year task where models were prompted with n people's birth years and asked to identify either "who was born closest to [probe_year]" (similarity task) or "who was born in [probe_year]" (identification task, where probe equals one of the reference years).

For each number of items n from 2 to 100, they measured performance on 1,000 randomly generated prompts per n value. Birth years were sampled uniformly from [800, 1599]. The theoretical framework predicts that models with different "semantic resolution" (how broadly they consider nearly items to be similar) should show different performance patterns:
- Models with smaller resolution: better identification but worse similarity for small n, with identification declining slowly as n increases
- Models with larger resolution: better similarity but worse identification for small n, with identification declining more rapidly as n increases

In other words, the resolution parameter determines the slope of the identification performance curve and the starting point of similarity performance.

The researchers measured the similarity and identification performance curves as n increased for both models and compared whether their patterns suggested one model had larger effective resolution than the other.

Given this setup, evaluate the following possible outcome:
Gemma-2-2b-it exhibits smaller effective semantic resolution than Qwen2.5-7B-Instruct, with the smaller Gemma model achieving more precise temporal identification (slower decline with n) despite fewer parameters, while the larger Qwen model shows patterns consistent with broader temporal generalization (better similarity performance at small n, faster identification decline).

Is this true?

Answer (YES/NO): YES